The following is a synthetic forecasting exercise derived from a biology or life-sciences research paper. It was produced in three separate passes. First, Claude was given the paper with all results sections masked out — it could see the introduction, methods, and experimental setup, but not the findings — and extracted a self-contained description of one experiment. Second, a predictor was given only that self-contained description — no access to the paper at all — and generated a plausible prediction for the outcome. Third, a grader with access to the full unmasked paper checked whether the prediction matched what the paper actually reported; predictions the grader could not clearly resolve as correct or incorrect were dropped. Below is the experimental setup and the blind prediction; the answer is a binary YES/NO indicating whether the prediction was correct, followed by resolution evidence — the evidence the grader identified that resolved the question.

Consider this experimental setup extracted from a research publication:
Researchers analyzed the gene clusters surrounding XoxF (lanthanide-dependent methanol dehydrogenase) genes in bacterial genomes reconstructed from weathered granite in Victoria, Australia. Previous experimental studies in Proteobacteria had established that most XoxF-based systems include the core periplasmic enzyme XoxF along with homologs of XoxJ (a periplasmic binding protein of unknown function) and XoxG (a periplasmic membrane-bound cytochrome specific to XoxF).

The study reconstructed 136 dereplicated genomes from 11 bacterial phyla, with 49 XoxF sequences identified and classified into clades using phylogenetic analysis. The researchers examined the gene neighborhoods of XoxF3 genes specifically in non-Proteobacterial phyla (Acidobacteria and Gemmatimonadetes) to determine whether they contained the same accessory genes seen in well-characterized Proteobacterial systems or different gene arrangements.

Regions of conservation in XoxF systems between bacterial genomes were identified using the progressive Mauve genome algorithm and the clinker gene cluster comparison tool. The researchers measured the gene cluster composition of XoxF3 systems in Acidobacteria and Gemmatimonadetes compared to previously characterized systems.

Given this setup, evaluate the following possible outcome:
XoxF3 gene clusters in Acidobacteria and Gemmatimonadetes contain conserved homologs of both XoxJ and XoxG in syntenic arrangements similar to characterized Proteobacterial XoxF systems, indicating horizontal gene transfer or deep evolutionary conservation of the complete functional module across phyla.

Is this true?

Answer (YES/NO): NO